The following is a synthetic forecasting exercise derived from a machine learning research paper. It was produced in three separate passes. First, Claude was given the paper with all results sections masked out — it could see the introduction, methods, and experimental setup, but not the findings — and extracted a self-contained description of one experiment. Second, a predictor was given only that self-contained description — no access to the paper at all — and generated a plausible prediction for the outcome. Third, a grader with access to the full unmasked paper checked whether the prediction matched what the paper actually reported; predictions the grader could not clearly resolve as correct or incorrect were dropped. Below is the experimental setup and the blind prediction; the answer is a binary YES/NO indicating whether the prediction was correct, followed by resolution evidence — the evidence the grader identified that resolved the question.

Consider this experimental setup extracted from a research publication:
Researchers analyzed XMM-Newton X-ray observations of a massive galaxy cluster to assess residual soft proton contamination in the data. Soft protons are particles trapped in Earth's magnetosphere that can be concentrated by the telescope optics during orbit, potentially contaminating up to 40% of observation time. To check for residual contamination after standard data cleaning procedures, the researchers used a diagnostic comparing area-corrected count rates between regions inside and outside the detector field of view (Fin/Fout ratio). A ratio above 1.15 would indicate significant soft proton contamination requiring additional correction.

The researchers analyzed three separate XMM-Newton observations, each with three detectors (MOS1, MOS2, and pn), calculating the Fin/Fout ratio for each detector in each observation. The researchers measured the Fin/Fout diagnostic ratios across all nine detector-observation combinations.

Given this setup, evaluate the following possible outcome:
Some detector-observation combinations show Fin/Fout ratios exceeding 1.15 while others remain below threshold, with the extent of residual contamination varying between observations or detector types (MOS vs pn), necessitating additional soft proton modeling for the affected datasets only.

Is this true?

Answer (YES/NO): NO